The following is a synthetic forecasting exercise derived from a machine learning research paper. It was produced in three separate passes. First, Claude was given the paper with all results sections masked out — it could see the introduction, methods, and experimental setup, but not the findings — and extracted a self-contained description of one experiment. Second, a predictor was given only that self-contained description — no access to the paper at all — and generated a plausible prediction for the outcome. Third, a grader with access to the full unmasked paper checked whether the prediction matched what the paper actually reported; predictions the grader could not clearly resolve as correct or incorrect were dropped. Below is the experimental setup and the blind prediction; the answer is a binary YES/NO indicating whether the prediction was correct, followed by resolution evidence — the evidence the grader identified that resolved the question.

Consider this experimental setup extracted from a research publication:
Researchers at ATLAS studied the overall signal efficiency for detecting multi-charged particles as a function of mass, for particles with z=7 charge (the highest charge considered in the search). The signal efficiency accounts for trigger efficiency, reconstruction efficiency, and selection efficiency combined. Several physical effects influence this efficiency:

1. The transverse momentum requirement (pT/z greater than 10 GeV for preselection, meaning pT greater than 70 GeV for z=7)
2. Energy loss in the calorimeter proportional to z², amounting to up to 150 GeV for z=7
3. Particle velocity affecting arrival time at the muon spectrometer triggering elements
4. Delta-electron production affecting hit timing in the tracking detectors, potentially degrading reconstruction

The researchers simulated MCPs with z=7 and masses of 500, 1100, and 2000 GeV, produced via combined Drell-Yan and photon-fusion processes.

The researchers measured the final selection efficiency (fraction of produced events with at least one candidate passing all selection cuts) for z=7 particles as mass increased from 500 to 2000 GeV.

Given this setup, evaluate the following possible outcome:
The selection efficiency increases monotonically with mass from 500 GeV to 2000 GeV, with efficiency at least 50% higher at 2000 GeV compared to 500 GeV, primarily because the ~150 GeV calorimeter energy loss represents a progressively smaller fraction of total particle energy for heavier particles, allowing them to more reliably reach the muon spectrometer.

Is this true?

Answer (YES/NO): NO